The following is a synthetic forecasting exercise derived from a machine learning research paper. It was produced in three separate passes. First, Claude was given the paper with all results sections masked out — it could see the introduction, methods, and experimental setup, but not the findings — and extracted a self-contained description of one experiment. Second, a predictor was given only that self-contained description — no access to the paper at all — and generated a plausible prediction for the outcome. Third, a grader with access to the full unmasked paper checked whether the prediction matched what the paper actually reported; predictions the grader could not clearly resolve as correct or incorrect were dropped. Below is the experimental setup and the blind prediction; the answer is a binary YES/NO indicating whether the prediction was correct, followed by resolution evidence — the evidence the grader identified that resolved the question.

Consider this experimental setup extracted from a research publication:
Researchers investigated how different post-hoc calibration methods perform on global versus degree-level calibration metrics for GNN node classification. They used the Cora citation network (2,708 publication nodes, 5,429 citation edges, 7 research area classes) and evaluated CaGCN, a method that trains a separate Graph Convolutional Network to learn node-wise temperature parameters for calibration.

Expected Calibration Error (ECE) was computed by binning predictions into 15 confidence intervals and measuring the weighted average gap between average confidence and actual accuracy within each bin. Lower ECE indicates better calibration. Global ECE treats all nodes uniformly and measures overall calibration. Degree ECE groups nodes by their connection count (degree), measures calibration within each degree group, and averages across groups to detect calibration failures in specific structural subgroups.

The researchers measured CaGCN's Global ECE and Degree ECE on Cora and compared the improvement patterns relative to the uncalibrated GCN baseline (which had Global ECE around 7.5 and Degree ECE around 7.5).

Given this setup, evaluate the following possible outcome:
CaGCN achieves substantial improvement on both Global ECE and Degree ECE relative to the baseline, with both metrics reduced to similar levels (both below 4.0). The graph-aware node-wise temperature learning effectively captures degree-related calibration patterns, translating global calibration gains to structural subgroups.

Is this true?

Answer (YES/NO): NO